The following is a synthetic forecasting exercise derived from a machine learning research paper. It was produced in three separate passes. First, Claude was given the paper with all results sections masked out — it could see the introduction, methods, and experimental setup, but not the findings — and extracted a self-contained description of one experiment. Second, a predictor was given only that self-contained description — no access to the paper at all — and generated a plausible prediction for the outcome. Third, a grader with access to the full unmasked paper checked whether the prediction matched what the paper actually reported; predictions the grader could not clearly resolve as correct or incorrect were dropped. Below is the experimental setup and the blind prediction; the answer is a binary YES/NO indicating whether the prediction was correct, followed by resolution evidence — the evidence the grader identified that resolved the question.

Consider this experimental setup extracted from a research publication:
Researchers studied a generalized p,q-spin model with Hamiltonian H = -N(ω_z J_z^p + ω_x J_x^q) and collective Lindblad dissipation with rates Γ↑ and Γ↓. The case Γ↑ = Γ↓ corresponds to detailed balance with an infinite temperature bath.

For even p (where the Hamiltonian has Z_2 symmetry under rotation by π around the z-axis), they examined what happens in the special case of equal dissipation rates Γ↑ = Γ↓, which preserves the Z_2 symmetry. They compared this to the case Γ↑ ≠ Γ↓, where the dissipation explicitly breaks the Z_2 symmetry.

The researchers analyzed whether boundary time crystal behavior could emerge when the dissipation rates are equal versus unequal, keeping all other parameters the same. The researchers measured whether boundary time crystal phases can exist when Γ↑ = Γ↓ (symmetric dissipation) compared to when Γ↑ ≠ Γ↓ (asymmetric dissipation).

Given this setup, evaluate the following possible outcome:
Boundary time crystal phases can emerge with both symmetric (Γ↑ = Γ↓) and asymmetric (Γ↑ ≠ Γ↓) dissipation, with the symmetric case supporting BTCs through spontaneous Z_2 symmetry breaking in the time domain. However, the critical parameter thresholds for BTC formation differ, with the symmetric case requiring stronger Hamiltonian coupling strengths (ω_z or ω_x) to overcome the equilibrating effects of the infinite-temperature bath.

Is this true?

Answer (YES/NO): NO